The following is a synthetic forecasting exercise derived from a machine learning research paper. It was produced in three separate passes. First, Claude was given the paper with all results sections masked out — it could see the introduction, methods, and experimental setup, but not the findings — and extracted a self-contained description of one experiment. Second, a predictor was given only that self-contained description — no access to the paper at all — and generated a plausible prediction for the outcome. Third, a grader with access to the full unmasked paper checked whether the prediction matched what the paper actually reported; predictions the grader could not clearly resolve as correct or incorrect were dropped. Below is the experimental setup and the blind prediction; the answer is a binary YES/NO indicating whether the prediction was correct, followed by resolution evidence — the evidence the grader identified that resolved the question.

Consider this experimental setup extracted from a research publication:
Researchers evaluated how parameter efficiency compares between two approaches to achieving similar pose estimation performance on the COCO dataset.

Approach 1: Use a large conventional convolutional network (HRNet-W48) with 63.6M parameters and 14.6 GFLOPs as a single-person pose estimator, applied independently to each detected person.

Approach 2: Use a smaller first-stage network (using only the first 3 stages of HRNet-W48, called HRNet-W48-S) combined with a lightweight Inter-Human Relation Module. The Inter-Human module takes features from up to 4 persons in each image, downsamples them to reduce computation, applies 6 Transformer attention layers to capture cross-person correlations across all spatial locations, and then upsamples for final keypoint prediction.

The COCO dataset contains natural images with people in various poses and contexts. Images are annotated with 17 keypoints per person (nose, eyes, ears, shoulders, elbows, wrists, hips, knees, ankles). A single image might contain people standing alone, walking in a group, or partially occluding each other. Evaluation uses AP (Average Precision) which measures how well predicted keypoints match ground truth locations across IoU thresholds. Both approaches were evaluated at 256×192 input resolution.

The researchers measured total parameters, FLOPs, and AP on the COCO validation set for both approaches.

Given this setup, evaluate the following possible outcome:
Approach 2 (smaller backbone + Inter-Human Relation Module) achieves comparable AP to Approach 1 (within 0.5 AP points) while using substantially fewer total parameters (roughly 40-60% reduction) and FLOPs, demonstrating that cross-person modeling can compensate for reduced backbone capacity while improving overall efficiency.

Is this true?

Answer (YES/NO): NO